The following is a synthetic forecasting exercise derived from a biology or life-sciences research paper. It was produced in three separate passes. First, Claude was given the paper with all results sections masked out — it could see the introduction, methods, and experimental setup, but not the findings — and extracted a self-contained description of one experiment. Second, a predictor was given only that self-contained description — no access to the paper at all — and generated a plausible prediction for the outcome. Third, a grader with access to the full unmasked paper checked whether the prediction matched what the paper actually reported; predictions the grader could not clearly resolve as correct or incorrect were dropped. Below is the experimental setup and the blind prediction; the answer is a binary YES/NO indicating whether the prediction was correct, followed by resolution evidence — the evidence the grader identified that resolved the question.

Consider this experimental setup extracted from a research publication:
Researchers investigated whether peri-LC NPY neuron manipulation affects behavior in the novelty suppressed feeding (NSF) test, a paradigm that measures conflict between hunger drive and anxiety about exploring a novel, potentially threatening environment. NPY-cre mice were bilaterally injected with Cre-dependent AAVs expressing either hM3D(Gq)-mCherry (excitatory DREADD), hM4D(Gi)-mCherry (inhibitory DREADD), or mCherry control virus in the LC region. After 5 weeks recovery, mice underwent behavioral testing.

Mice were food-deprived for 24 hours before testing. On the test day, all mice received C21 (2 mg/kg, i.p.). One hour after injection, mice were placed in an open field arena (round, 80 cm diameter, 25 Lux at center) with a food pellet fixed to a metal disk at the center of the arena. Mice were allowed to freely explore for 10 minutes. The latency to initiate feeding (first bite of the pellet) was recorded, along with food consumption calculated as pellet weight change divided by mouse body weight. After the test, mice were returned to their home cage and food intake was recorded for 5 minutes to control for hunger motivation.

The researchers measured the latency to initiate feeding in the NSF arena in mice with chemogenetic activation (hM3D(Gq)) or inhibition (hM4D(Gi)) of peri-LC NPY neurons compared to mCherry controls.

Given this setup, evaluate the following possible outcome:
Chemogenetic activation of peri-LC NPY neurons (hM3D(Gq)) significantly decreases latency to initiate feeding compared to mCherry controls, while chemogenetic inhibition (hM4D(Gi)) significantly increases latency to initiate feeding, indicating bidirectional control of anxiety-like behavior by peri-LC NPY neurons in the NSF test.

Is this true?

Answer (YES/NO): NO